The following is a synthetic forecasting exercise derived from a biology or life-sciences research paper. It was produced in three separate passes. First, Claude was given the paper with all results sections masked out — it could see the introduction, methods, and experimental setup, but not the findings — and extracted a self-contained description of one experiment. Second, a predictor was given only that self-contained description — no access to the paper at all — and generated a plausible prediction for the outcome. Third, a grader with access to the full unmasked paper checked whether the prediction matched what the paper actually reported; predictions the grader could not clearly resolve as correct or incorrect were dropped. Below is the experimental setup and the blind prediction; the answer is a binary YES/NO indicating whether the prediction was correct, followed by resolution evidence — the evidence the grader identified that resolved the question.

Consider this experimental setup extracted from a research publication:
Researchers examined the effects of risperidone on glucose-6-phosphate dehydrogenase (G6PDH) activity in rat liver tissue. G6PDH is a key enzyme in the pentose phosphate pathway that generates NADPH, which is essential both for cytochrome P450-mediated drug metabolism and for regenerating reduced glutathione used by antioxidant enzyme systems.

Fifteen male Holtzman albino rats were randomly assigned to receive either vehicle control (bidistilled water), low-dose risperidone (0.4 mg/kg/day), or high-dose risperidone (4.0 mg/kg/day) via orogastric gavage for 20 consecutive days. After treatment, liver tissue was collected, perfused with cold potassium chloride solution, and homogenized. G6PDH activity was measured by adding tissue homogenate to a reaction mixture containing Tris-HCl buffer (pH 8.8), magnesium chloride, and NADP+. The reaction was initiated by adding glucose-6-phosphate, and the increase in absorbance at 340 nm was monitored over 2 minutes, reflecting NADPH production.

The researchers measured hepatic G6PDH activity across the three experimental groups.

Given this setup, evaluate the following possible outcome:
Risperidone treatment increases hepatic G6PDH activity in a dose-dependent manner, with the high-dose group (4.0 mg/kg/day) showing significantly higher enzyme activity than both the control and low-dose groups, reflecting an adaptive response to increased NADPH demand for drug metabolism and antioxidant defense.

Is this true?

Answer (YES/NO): NO